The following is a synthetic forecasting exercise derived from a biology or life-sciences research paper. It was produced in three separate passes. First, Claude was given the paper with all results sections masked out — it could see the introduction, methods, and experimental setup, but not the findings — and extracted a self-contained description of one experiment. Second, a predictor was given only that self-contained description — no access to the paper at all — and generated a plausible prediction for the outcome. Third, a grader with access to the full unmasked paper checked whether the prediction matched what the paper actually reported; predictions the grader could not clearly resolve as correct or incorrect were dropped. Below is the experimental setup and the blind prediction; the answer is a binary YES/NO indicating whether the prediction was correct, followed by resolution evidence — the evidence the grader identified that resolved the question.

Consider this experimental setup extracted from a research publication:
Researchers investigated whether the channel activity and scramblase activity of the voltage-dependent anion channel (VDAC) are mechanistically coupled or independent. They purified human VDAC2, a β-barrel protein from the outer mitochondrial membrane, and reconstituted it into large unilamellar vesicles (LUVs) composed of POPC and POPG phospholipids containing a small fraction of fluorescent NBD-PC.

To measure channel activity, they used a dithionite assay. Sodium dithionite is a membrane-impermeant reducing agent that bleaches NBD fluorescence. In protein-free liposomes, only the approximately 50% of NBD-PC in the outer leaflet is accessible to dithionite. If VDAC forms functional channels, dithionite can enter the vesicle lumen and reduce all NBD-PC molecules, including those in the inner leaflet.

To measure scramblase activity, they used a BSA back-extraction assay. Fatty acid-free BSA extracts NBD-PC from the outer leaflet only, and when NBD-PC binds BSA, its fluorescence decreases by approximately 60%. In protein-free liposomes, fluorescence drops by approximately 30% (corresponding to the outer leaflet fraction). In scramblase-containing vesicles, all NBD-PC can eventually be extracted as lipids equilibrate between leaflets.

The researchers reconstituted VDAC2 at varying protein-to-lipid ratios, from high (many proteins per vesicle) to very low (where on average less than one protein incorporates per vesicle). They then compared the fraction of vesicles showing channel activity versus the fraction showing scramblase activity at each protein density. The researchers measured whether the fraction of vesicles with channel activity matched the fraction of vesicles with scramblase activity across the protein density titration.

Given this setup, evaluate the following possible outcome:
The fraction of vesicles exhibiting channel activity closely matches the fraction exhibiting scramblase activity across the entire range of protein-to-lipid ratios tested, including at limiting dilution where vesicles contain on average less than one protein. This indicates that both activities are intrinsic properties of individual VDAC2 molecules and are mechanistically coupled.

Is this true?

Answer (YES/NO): NO